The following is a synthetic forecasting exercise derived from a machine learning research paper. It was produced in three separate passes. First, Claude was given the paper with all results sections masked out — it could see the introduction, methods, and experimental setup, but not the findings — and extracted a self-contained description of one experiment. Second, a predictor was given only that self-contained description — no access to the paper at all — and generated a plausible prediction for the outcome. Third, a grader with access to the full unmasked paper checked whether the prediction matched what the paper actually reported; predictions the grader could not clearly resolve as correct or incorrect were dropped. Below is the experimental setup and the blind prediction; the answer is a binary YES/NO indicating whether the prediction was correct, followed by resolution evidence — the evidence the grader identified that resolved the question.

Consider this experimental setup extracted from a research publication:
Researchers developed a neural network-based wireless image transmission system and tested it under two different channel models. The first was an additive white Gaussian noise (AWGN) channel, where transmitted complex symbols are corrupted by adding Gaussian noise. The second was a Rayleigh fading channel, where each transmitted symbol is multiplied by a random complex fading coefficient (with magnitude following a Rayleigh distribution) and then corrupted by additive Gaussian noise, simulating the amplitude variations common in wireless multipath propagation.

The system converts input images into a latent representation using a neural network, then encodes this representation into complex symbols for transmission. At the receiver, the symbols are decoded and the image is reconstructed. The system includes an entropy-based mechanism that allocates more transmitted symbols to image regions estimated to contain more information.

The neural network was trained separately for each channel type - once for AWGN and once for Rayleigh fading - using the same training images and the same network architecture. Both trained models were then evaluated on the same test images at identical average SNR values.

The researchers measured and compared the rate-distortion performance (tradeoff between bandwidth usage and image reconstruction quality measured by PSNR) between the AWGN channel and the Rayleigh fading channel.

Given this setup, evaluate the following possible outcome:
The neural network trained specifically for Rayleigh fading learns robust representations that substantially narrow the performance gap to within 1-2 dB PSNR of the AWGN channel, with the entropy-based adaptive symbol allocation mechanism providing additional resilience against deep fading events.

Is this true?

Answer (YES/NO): NO